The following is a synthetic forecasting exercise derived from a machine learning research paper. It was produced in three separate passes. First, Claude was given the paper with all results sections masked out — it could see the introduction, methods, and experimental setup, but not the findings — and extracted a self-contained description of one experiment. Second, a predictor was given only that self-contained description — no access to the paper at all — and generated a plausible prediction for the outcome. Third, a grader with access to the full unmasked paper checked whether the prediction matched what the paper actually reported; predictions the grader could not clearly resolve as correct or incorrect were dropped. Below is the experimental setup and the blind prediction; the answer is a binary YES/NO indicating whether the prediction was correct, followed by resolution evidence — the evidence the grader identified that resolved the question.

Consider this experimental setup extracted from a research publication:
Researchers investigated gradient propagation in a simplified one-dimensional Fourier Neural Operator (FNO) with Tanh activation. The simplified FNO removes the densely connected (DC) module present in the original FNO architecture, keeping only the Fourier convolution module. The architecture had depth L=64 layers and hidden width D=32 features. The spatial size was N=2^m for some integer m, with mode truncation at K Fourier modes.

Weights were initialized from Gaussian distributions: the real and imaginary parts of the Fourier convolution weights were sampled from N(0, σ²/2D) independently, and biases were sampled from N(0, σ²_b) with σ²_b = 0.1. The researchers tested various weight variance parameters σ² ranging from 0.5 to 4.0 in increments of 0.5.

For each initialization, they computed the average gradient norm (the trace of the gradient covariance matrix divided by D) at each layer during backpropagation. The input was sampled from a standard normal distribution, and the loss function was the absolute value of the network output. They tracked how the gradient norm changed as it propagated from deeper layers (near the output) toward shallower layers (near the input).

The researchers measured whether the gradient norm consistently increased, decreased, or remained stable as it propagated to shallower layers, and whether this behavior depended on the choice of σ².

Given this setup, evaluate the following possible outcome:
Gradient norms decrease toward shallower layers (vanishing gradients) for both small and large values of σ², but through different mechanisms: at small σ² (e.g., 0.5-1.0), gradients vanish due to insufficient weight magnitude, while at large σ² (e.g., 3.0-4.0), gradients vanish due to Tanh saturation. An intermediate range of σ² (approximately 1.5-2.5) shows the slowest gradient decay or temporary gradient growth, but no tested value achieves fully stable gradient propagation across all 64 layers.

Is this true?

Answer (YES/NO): NO